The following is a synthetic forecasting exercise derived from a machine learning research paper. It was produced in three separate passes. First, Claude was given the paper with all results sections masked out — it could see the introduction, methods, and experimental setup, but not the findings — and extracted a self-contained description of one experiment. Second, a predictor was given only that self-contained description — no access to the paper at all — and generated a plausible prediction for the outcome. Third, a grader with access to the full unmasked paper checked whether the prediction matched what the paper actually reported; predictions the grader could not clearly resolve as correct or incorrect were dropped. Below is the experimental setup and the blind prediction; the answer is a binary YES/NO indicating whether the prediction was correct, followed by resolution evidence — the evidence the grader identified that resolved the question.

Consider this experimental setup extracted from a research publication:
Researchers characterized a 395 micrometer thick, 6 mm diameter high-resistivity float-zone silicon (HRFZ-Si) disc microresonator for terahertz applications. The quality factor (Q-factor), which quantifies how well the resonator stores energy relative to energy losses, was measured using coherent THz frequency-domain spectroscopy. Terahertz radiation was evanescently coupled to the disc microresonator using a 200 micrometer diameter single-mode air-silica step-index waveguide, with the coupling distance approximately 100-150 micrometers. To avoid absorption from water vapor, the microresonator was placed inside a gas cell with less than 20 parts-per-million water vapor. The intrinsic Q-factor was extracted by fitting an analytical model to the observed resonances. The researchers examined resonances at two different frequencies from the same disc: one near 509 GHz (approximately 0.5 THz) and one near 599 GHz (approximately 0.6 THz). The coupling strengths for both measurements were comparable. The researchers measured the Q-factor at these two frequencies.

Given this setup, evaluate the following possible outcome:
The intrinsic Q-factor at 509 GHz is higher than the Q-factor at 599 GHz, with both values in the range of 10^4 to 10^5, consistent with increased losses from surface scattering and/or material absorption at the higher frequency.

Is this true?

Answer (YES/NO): NO